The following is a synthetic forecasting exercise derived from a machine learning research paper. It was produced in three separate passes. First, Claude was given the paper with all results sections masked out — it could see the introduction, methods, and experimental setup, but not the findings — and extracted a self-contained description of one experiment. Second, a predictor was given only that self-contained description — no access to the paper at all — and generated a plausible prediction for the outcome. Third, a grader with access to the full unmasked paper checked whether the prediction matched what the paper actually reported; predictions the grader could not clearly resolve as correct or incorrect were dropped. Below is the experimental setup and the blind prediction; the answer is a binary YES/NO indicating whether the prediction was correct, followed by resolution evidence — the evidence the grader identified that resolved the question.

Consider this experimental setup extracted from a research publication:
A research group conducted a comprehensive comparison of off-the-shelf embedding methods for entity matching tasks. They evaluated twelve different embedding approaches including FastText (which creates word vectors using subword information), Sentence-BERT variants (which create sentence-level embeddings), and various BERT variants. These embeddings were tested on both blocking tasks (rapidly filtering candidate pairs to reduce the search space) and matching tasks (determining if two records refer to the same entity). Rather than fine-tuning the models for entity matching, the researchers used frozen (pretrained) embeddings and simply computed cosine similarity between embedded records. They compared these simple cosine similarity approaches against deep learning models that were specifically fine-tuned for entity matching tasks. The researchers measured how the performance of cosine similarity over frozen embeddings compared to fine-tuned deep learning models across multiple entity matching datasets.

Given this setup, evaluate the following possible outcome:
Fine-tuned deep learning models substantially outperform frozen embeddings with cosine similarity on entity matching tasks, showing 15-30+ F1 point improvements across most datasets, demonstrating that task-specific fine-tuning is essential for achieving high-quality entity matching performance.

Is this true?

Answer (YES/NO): NO